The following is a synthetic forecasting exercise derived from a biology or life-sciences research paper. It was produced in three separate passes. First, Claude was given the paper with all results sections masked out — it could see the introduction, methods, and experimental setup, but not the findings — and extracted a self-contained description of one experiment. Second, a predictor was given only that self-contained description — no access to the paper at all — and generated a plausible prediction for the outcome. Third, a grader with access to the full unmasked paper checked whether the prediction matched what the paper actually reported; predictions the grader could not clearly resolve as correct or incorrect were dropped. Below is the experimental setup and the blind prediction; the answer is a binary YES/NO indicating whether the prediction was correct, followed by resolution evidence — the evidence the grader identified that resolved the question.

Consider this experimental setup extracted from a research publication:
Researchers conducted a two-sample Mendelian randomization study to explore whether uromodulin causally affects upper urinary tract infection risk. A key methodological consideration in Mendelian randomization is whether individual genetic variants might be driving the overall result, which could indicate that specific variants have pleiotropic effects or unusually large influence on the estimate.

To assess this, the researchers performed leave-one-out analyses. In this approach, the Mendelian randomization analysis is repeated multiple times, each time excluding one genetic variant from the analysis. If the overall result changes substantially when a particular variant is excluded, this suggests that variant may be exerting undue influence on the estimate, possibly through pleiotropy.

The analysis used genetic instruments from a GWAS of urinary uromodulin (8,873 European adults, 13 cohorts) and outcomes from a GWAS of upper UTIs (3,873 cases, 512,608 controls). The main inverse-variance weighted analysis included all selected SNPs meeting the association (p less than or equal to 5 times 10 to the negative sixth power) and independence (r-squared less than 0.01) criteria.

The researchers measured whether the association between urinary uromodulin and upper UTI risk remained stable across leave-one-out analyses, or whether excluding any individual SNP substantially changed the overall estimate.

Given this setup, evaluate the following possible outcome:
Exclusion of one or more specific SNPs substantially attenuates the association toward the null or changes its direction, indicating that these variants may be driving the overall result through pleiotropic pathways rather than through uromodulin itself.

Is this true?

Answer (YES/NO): NO